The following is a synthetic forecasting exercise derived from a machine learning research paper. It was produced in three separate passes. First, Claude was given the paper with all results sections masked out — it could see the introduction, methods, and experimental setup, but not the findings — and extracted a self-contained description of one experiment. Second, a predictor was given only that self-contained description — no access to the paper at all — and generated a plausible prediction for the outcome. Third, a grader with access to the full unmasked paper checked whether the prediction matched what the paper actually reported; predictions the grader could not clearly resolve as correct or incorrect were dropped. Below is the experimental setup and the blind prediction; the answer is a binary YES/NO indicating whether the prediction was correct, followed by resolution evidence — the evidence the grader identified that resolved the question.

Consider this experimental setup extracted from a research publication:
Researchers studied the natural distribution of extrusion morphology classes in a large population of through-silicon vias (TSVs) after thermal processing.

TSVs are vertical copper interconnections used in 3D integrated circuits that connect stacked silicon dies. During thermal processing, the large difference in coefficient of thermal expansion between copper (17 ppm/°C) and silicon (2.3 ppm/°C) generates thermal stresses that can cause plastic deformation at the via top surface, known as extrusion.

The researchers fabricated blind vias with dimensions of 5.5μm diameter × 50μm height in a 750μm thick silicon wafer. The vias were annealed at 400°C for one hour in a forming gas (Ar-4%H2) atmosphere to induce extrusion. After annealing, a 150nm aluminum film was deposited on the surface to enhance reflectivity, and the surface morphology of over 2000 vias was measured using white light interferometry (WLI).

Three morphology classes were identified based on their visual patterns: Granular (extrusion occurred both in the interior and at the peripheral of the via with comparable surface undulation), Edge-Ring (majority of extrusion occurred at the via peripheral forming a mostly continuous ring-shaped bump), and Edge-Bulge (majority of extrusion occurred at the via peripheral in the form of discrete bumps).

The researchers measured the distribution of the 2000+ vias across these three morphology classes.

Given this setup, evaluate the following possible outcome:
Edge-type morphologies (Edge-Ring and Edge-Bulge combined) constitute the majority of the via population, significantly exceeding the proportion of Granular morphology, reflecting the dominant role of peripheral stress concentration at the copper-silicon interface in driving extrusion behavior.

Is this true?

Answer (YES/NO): NO